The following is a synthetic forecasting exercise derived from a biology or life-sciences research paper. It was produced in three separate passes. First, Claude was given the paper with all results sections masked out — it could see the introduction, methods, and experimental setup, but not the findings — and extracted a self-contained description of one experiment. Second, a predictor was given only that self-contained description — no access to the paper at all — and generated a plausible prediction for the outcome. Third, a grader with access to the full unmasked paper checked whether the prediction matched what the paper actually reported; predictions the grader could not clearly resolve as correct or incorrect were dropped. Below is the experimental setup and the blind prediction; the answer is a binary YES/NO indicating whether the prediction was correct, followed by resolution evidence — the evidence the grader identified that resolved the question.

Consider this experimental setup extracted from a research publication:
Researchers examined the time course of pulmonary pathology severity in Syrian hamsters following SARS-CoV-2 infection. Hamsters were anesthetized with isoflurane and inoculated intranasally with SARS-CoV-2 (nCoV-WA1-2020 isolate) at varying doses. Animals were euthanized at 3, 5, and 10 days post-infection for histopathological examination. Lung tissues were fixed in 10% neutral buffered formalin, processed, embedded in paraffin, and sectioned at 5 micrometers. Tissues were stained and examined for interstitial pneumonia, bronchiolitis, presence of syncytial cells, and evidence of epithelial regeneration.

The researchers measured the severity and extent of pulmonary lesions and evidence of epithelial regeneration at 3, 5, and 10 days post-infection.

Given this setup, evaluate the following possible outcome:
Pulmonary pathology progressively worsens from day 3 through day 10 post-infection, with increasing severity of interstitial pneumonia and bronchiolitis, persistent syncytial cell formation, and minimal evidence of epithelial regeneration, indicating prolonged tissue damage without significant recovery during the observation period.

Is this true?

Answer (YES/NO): NO